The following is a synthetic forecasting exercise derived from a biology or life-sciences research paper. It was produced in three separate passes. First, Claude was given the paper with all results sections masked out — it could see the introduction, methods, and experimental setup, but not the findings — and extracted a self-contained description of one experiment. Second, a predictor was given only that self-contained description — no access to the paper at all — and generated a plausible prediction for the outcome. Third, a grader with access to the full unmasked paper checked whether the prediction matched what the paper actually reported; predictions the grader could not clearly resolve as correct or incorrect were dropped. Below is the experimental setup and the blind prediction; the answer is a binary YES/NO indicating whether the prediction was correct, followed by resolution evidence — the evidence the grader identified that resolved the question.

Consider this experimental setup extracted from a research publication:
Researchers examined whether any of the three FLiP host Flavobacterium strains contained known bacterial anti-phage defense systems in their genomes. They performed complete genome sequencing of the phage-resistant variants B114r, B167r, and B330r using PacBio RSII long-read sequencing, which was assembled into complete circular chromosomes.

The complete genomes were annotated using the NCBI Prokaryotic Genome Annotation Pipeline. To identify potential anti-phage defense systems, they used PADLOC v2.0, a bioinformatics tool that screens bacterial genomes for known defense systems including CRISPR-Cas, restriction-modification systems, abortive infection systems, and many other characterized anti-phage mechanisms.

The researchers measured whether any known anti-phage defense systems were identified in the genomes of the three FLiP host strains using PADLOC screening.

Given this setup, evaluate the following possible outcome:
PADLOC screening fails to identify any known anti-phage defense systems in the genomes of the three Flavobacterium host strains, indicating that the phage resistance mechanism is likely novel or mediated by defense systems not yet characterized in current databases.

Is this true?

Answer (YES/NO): NO